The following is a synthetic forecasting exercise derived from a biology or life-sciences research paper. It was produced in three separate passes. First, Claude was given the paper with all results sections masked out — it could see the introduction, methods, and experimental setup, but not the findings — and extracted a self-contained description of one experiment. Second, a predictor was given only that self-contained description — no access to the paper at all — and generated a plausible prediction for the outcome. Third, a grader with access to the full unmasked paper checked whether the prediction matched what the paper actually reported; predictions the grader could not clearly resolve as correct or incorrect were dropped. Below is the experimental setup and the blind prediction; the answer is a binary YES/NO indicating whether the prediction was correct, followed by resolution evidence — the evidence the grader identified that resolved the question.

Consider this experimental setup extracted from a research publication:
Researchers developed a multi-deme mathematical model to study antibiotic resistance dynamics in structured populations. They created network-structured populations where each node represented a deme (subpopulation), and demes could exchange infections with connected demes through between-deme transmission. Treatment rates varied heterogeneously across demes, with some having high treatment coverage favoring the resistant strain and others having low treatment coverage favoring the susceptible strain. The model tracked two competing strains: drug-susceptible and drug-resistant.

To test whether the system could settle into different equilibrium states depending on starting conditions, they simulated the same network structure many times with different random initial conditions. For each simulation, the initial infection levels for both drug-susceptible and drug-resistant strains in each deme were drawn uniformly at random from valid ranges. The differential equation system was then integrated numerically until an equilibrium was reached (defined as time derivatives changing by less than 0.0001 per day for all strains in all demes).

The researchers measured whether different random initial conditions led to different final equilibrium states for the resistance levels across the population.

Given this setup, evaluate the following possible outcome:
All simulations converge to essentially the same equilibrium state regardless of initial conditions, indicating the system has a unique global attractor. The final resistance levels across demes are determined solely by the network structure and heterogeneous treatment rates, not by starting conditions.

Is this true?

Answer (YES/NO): YES